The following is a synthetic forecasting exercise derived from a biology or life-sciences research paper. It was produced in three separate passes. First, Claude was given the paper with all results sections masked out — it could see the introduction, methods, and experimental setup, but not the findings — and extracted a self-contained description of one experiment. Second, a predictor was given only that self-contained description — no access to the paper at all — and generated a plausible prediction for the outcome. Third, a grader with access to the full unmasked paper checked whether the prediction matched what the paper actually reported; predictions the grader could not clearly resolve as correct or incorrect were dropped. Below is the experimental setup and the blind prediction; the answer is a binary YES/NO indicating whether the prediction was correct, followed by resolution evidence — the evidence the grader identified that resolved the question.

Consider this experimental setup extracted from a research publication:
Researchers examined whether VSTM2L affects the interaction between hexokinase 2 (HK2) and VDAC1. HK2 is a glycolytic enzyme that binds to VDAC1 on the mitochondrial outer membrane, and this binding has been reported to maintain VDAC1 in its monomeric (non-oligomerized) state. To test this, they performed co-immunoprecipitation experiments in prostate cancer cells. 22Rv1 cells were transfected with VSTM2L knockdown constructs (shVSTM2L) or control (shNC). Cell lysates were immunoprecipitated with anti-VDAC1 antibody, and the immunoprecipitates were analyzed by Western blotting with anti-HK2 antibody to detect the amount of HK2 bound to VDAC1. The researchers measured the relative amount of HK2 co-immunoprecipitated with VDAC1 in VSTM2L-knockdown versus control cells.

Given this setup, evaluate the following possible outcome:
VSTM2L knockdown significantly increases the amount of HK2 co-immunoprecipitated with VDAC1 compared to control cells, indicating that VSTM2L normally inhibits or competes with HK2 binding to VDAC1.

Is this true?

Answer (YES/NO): NO